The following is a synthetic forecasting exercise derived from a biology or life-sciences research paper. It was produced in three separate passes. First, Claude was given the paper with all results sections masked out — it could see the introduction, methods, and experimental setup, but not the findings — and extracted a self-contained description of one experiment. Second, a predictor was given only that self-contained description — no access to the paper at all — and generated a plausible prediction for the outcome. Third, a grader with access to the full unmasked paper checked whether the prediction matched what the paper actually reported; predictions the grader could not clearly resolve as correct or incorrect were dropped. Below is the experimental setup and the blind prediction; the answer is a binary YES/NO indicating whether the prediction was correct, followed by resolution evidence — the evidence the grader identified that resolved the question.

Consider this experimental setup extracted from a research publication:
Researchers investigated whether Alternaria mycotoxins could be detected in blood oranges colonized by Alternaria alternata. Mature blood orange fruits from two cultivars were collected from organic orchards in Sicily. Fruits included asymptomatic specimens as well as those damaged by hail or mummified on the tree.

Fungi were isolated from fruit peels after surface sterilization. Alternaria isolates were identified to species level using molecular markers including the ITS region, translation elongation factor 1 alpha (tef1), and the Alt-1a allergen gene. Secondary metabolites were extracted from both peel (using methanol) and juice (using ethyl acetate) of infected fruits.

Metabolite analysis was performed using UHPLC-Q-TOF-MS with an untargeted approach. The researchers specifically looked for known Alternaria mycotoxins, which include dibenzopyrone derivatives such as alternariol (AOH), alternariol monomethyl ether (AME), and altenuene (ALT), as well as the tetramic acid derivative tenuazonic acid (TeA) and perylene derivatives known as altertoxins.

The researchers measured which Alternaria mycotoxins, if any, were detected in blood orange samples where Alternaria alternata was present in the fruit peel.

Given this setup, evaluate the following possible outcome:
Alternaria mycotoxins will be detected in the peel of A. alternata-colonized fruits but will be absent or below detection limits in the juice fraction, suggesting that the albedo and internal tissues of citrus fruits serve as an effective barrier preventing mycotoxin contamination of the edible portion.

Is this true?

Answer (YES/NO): NO